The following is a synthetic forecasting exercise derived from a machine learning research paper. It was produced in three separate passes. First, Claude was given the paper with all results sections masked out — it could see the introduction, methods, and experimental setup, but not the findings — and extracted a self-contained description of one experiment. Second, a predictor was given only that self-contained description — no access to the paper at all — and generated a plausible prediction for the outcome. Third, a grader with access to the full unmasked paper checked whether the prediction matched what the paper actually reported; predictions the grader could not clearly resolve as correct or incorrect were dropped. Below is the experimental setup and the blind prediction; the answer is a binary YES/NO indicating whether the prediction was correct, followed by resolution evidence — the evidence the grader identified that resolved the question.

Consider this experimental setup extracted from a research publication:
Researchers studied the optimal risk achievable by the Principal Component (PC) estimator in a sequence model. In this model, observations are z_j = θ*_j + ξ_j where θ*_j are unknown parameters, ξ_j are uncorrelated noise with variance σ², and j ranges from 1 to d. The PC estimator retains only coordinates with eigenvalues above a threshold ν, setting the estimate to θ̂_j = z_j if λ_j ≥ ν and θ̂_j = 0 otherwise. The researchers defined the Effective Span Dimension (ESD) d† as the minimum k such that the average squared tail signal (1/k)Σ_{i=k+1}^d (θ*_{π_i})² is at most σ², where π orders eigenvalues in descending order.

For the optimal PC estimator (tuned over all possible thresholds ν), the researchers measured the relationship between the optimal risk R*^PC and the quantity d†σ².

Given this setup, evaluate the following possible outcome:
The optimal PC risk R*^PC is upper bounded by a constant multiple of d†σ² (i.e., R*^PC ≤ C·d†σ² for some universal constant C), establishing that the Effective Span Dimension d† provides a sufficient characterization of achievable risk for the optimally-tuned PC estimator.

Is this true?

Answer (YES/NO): YES